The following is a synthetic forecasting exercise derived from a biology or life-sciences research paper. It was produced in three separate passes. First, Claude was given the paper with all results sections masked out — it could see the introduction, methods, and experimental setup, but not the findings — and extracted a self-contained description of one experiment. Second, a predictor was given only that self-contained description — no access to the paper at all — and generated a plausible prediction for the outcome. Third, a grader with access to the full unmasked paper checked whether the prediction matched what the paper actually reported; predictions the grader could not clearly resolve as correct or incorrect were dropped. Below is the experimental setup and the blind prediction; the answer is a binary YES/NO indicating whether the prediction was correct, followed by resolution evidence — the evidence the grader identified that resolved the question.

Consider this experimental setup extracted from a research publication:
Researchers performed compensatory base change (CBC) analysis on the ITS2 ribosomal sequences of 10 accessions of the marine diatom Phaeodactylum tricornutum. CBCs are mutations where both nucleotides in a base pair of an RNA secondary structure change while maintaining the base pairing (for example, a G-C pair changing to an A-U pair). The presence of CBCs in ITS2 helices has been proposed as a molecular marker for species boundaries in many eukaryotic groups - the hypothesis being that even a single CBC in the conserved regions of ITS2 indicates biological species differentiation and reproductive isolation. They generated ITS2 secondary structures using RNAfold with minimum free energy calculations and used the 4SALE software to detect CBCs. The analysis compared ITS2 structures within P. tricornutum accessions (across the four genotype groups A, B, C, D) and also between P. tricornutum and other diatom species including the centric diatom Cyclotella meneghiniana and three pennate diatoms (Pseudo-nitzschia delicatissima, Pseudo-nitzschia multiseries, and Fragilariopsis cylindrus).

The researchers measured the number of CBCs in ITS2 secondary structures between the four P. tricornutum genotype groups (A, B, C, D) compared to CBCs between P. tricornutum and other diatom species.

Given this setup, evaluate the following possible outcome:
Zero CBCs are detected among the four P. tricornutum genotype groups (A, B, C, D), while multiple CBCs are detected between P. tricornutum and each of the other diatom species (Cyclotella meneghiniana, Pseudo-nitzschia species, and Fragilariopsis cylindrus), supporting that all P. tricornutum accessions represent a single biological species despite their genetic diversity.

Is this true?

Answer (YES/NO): YES